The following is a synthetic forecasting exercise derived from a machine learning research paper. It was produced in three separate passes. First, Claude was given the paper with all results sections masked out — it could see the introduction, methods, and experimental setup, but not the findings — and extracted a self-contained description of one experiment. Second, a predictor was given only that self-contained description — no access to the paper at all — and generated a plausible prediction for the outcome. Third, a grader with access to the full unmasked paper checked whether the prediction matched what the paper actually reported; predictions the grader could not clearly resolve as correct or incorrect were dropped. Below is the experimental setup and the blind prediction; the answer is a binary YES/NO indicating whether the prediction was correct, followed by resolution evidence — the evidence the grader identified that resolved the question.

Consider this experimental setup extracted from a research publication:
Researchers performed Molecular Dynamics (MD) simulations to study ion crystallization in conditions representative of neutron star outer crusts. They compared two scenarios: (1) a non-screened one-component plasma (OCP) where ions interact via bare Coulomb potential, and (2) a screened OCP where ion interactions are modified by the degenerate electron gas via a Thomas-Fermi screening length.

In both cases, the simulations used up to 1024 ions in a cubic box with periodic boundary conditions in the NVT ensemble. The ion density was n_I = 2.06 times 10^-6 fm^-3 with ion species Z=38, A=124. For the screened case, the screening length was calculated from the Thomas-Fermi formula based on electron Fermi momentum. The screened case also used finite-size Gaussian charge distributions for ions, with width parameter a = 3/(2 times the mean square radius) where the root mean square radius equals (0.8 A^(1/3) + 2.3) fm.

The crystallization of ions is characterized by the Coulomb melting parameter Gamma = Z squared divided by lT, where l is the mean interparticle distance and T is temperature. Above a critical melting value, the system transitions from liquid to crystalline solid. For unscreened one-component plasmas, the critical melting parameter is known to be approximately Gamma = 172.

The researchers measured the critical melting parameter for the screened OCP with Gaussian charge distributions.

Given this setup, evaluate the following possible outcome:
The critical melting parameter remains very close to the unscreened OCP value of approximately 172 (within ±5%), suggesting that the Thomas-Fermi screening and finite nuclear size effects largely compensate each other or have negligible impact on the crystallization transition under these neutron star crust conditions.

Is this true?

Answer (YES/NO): NO